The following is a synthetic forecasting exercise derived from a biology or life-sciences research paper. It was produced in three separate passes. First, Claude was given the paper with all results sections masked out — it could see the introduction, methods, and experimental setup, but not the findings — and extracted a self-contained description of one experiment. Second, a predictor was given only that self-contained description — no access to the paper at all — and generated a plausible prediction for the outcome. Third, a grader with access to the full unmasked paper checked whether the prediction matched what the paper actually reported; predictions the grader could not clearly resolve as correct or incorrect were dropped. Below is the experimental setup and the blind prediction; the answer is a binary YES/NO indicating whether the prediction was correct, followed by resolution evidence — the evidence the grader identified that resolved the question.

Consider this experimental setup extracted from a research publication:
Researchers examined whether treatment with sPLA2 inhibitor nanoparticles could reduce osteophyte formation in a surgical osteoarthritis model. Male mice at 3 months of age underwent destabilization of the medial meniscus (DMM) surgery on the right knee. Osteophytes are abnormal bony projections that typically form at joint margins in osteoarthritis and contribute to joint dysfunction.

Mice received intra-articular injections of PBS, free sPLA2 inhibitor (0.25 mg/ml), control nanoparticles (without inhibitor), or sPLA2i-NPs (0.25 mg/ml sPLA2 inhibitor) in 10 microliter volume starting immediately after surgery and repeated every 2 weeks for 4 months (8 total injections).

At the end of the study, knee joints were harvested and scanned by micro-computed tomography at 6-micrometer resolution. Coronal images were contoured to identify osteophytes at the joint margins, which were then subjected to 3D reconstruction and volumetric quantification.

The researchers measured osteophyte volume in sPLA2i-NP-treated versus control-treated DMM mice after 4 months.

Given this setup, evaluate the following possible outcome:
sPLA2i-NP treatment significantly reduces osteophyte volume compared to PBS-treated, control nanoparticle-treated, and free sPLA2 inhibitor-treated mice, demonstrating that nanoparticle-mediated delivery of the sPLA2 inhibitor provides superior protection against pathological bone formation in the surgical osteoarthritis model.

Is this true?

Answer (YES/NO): YES